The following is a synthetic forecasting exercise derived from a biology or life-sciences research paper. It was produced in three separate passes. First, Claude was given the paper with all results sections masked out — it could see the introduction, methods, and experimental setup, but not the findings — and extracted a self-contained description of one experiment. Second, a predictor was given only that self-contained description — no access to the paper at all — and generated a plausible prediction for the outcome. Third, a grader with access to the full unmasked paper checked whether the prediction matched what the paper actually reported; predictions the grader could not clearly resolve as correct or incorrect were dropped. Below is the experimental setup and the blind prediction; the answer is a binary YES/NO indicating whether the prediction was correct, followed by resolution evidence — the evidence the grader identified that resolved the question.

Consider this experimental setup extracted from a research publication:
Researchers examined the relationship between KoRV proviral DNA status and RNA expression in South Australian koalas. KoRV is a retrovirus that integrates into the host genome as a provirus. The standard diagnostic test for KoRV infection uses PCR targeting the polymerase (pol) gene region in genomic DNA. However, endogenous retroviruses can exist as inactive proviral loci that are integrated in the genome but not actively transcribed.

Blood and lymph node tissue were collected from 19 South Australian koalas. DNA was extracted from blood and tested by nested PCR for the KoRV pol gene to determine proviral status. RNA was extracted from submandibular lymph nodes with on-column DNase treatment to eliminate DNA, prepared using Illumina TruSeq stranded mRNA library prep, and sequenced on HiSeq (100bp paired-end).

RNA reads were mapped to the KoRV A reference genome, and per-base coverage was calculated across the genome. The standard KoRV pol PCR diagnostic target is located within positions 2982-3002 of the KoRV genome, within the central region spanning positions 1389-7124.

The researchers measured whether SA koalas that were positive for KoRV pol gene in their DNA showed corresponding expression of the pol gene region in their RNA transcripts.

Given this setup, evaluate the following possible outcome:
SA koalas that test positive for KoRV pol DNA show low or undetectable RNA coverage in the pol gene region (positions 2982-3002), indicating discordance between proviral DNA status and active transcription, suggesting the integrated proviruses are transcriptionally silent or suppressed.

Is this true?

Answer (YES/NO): YES